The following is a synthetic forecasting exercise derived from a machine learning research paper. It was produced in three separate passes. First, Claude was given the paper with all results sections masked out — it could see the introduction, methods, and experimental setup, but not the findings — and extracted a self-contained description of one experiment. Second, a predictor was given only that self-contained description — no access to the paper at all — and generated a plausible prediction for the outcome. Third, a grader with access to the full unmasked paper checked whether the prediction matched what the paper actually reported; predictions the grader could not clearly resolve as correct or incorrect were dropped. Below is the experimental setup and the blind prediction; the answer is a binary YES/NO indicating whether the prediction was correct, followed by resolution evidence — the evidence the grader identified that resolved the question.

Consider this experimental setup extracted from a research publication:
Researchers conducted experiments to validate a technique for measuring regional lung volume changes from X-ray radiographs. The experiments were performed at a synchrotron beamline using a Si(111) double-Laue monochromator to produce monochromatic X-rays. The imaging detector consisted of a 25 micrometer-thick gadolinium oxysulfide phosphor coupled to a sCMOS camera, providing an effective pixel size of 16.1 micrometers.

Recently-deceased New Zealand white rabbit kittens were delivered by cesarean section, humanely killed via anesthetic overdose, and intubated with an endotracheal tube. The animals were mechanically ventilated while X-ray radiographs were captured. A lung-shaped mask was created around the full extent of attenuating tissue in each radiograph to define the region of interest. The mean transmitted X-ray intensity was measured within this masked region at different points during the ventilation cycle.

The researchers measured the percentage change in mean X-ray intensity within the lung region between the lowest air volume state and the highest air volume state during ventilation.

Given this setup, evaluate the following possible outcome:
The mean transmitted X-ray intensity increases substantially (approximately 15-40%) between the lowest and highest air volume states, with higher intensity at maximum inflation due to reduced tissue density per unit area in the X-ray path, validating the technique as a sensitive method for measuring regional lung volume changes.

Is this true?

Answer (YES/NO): NO